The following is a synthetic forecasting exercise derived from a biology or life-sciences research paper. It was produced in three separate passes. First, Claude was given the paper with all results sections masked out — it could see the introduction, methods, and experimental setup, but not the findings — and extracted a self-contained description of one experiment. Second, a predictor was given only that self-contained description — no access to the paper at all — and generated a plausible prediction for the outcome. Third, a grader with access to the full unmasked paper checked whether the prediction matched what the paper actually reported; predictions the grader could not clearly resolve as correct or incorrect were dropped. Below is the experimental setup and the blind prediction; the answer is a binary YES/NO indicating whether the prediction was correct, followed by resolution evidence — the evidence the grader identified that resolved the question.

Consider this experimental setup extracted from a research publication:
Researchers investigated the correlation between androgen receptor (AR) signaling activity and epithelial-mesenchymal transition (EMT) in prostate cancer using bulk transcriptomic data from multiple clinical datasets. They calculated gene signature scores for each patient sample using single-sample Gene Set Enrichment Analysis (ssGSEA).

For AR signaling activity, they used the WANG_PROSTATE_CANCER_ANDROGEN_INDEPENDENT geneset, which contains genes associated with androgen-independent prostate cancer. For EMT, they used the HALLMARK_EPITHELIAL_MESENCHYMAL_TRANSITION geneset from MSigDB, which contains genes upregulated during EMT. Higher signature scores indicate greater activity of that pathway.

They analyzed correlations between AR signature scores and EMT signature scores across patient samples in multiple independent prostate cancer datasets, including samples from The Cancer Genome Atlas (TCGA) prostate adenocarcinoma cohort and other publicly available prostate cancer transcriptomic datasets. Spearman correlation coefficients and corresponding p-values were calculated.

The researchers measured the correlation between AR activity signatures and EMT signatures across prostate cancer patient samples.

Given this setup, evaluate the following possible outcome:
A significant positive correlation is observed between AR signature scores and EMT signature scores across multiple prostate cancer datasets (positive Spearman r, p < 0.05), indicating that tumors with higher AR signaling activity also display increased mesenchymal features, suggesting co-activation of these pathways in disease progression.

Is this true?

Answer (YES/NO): YES